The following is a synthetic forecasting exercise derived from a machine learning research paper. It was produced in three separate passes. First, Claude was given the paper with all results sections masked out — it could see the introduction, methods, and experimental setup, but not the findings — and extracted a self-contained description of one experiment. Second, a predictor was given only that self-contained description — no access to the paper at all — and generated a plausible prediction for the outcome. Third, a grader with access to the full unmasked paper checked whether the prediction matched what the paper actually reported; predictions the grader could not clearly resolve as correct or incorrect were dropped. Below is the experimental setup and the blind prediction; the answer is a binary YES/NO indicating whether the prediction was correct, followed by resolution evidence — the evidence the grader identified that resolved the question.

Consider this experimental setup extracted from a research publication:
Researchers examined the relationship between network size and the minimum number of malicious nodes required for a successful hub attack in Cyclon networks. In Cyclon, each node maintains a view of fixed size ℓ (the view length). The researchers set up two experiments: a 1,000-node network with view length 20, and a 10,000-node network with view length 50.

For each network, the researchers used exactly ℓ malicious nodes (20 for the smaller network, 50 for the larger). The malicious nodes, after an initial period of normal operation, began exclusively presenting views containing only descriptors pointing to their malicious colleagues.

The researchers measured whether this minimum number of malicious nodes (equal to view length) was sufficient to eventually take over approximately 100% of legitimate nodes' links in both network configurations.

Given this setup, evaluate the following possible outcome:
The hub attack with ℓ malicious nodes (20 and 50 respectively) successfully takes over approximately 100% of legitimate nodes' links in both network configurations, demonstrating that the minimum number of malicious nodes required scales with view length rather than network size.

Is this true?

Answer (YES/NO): YES